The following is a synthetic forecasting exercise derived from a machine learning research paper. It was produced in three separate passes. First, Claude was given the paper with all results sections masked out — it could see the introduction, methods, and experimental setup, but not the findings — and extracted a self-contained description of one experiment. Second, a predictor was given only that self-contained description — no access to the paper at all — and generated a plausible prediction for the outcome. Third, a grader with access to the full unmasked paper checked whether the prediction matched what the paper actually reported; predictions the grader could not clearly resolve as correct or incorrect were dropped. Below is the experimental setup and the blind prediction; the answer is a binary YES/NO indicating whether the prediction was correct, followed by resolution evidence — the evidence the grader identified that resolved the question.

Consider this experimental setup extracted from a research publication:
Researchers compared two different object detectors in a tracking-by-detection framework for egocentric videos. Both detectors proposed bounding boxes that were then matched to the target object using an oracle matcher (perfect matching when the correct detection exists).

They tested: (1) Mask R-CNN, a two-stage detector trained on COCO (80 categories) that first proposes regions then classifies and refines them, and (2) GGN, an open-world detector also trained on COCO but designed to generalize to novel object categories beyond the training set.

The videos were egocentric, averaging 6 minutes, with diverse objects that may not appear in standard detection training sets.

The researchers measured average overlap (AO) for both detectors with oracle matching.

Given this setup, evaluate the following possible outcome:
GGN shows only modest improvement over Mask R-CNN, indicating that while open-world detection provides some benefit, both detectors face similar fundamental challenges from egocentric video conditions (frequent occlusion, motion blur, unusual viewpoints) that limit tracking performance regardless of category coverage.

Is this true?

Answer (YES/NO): NO